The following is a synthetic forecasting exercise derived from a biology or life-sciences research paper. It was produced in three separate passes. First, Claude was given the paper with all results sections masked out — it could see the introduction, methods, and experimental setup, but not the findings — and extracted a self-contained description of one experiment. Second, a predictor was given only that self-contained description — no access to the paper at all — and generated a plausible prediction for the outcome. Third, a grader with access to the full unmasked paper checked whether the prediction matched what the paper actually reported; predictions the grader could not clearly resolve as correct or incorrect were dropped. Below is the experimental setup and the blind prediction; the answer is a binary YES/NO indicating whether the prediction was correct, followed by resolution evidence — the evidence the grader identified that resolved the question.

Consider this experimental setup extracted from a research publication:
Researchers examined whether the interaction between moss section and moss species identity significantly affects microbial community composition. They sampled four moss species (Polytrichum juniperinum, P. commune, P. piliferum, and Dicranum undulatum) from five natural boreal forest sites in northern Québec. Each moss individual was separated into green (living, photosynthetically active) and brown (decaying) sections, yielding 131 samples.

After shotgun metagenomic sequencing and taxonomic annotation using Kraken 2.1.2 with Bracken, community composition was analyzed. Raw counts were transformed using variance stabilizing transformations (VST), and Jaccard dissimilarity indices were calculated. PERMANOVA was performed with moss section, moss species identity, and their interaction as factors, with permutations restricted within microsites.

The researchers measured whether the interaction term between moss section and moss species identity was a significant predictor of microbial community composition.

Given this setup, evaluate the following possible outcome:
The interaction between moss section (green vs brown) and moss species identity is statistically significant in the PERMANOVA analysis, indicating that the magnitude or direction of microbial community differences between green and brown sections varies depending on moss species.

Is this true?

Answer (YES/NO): YES